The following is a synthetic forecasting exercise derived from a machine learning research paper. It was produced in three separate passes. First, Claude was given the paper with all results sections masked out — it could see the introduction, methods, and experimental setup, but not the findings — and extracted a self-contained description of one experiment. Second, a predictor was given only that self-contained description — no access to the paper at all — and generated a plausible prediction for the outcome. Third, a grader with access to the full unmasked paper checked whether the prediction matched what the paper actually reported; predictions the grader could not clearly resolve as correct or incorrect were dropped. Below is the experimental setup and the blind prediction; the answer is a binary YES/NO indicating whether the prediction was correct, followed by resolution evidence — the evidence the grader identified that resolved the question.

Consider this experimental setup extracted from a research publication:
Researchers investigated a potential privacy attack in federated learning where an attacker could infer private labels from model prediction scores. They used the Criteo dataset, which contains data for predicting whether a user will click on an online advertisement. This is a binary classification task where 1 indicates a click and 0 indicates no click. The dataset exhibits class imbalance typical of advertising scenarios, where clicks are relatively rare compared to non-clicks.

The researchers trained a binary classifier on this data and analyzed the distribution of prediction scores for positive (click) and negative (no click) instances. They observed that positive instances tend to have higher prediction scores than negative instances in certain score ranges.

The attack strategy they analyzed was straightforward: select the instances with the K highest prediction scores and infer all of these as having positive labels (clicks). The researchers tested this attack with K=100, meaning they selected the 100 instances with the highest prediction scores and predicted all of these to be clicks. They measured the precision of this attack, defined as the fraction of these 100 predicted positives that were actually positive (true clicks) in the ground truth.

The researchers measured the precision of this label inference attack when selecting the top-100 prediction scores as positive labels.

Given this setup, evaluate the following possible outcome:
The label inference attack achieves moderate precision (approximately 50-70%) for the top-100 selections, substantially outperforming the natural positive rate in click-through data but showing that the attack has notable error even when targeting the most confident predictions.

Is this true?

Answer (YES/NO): NO